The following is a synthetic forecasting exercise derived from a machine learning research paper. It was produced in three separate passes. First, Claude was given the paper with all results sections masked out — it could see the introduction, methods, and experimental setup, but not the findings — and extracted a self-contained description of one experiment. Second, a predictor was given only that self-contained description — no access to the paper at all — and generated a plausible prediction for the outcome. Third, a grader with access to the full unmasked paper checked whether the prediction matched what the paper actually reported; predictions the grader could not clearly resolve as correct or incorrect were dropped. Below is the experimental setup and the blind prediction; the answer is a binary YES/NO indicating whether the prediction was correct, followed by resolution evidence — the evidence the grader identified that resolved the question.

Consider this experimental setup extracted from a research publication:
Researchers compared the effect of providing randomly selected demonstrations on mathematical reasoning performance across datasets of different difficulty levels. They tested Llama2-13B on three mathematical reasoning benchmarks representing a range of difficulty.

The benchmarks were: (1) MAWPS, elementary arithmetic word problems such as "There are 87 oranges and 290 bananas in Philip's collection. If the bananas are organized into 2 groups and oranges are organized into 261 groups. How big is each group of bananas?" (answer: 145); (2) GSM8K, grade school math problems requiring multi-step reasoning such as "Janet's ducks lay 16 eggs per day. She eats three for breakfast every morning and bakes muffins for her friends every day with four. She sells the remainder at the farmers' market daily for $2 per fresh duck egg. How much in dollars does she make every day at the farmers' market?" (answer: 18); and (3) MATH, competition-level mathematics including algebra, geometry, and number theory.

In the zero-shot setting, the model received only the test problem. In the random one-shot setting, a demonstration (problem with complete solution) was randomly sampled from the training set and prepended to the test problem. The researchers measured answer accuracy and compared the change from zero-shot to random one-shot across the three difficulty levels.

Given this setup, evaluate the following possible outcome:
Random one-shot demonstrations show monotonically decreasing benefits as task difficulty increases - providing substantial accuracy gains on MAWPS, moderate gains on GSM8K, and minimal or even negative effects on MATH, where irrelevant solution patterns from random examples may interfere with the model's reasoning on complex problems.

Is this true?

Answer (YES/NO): NO